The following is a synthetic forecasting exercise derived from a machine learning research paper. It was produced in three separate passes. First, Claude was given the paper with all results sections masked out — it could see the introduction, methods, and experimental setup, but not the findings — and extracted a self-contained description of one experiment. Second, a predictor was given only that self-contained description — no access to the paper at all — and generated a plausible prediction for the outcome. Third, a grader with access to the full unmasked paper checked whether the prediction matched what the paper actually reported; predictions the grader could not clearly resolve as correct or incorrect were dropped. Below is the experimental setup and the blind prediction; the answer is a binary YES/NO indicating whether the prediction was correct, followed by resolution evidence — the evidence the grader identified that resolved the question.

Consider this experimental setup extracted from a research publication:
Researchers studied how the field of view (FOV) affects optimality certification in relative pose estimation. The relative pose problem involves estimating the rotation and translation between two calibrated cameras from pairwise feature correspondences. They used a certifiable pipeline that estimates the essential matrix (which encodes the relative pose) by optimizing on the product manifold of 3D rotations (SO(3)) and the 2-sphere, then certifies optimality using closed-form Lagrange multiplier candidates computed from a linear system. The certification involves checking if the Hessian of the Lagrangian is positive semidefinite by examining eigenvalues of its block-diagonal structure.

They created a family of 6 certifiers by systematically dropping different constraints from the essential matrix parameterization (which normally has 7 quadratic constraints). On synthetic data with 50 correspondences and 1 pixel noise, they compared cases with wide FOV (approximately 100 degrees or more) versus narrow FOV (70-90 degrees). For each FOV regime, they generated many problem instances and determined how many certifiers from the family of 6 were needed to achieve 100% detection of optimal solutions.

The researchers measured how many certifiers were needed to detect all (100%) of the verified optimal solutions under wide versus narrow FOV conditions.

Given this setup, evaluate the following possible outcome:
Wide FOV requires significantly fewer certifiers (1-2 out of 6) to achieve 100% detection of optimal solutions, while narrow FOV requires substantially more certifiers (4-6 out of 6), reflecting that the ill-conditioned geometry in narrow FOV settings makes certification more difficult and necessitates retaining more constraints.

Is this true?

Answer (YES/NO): NO